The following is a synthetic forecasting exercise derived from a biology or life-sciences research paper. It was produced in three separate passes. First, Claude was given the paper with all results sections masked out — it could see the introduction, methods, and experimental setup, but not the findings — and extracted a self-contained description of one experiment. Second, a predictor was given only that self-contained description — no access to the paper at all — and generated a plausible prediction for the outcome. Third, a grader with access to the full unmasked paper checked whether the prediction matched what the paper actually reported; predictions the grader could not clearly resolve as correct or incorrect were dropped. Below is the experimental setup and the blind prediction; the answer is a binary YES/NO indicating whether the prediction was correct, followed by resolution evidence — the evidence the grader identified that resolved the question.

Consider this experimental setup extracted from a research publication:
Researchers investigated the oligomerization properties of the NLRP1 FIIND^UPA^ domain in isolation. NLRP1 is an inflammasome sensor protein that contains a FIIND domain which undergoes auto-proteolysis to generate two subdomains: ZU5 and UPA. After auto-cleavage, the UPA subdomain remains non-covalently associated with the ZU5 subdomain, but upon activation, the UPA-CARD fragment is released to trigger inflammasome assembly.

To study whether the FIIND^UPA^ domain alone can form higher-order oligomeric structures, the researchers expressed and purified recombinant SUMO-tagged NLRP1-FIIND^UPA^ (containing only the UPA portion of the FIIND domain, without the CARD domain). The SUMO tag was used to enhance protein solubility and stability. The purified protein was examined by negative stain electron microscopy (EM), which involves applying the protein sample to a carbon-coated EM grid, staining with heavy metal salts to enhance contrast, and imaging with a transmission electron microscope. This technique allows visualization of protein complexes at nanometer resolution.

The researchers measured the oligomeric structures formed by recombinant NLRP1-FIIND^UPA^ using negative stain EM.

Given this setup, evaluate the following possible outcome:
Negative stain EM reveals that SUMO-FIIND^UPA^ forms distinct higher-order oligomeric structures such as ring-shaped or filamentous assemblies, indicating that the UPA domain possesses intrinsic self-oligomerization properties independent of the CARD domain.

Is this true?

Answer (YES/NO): YES